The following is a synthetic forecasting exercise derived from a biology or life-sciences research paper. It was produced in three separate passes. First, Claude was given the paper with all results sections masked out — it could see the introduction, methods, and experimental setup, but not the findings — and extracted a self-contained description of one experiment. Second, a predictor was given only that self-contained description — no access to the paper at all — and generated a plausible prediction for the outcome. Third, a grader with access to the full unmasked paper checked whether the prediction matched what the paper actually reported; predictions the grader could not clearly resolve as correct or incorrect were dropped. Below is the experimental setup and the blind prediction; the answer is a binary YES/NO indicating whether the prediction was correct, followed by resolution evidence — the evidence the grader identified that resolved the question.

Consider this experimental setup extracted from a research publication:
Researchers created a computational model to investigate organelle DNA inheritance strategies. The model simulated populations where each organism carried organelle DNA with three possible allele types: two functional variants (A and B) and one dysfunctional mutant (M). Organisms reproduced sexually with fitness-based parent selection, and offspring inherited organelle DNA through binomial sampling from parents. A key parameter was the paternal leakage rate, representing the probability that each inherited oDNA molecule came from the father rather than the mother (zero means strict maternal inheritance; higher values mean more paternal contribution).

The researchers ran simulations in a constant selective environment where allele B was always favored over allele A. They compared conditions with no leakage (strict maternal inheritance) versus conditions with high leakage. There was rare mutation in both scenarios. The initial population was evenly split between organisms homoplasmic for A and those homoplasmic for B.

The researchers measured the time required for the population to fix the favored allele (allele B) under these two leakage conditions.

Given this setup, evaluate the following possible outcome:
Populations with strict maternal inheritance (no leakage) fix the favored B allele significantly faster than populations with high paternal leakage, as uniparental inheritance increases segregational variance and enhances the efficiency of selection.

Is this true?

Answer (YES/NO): YES